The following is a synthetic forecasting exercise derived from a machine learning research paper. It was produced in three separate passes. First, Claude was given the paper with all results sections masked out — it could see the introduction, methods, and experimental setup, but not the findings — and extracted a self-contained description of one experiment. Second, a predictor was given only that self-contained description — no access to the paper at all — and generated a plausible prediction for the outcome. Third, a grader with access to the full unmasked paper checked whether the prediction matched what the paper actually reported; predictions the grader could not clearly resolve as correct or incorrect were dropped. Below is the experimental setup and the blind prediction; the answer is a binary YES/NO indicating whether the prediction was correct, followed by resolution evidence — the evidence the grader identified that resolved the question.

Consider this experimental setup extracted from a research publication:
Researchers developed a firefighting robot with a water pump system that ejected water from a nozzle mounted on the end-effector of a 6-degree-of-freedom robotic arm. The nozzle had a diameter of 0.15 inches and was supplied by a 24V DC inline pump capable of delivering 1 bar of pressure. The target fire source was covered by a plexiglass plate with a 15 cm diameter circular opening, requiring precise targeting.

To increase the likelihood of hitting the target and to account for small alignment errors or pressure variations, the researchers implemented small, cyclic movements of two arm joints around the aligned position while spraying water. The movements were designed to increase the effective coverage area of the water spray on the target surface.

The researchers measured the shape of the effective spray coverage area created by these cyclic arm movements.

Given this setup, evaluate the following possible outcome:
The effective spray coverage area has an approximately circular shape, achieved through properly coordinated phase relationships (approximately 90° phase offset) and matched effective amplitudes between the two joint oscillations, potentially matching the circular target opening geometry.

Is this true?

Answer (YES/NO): NO